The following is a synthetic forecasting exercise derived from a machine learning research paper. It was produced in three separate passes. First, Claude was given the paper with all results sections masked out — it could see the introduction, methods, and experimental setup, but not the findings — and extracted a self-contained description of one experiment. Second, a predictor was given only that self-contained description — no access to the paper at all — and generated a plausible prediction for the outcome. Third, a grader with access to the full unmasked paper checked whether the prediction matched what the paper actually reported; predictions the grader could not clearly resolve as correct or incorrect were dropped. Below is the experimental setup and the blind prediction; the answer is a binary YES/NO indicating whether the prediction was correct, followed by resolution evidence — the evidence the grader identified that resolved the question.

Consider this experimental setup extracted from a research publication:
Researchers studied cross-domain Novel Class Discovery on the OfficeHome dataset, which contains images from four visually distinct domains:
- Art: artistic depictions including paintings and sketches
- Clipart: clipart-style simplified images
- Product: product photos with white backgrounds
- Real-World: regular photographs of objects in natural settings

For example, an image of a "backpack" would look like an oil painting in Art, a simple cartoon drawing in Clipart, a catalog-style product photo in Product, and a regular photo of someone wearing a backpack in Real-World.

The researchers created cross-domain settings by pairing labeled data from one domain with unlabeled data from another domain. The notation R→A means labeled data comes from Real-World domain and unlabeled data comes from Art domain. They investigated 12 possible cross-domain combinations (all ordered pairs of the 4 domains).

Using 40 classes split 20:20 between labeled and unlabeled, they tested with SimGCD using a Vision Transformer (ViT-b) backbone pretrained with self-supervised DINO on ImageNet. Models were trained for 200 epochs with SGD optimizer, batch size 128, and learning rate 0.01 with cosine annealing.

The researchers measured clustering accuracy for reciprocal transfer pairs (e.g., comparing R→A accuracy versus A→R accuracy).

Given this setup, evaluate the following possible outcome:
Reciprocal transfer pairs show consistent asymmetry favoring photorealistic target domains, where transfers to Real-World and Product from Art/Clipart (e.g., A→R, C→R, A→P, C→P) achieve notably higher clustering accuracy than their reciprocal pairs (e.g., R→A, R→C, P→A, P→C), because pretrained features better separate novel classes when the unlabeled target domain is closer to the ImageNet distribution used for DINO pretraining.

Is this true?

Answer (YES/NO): YES